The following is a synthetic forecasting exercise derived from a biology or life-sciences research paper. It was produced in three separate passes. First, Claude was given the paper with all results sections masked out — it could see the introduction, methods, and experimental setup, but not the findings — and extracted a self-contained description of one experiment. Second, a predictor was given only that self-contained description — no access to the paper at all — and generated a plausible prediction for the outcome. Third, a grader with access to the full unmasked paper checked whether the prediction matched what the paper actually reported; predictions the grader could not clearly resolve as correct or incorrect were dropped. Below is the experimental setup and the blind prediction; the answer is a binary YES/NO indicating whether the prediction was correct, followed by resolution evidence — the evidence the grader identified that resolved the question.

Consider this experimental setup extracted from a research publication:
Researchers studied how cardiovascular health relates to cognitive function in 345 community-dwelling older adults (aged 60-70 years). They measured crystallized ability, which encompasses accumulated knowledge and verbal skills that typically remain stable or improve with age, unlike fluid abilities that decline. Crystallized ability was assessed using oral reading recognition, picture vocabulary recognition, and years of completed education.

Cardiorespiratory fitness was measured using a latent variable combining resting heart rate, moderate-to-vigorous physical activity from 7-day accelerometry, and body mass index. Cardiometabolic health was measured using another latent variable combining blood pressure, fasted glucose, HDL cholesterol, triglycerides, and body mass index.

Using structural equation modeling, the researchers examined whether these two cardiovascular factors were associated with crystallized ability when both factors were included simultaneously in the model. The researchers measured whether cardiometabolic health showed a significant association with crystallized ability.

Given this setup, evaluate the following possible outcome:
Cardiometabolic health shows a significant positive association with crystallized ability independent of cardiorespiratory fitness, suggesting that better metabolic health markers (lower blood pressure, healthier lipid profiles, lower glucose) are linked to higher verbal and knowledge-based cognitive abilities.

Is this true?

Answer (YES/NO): YES